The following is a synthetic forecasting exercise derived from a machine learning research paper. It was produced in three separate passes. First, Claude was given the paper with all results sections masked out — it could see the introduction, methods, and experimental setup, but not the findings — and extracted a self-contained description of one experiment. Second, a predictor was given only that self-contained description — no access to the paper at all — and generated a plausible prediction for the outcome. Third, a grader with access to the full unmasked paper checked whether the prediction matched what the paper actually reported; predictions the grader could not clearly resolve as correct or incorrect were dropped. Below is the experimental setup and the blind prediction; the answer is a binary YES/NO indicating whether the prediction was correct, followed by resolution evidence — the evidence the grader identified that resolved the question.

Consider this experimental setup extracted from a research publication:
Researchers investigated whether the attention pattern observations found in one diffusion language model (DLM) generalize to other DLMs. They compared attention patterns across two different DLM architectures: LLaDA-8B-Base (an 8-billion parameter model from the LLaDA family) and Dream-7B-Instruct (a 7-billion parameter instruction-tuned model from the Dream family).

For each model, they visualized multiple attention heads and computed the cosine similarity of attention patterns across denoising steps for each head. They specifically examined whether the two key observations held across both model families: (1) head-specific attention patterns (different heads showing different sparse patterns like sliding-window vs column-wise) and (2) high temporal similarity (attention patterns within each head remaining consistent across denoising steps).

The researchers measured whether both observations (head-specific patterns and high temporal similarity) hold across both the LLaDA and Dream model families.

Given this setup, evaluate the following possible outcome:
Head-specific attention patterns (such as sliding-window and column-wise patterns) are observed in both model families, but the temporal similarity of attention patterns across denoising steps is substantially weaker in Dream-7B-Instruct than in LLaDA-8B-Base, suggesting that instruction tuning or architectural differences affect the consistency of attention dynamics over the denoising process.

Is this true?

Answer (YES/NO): NO